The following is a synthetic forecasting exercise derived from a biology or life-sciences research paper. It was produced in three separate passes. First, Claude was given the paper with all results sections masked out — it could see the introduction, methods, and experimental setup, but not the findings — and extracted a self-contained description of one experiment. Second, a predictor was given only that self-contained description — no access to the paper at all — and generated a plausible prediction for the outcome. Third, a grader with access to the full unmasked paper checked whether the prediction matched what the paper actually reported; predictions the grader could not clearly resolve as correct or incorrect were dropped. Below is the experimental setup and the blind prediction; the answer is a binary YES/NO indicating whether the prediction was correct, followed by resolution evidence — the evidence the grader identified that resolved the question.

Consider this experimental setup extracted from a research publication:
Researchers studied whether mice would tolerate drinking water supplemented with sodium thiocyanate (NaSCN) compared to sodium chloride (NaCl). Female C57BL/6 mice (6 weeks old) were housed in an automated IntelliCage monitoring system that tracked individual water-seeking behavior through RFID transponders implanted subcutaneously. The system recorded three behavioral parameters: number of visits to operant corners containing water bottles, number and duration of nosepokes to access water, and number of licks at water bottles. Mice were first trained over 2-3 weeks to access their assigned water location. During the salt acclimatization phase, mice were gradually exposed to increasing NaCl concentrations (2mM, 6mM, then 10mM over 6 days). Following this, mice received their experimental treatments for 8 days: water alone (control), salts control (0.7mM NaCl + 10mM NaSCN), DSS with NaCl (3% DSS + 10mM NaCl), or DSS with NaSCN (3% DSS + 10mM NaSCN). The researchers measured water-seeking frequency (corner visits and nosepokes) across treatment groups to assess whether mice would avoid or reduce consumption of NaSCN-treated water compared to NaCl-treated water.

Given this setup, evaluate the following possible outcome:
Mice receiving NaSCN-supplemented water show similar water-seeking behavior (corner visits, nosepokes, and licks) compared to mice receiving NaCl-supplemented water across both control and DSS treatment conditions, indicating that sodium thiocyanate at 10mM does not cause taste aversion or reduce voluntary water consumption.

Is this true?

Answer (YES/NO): YES